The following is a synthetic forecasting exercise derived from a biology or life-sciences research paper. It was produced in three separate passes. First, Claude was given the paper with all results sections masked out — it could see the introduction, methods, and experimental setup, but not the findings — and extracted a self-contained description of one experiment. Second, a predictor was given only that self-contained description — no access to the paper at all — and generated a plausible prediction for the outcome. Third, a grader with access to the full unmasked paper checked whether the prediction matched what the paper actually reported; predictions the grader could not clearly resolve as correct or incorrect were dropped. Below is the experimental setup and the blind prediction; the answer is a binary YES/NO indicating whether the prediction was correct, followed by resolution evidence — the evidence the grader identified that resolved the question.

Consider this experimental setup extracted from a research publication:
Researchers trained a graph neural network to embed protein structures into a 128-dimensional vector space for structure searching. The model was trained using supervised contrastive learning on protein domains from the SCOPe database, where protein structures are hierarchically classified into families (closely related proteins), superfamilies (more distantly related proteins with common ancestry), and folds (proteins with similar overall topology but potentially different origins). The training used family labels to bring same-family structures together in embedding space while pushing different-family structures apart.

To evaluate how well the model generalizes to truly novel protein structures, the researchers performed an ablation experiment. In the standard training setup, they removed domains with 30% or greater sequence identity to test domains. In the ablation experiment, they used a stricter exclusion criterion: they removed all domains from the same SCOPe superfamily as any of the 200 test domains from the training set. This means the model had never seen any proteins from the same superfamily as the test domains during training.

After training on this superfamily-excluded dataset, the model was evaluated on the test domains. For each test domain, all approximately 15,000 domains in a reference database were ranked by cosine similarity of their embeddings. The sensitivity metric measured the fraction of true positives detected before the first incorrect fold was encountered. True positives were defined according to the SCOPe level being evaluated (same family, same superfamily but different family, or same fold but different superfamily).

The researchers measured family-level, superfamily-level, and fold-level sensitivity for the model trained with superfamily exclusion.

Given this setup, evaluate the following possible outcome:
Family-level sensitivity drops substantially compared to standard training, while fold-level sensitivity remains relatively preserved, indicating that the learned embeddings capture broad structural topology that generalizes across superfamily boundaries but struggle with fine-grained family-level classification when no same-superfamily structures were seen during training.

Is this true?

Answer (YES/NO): YES